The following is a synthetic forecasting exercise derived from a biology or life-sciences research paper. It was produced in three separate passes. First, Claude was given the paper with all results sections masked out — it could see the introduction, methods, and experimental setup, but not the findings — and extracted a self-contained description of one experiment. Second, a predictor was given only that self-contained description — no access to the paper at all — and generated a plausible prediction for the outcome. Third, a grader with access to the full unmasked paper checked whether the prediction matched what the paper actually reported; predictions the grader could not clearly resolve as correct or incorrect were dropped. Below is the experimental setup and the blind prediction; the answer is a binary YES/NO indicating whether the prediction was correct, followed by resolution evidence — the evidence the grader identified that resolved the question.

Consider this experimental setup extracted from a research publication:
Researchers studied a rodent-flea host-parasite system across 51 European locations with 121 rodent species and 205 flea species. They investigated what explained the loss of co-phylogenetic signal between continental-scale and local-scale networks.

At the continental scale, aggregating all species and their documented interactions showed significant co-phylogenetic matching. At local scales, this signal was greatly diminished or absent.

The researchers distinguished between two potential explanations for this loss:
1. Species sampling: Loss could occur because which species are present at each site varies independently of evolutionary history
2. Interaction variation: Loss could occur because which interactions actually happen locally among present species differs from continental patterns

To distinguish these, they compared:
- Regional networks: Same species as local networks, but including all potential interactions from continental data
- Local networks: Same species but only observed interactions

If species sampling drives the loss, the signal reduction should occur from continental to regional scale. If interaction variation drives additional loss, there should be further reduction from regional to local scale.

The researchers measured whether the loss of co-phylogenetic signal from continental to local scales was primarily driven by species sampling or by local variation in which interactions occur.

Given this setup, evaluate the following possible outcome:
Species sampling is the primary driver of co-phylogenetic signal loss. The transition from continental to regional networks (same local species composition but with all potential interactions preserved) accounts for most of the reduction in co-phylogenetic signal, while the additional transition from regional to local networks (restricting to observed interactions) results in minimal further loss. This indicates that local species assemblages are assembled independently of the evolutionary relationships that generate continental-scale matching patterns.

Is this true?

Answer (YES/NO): YES